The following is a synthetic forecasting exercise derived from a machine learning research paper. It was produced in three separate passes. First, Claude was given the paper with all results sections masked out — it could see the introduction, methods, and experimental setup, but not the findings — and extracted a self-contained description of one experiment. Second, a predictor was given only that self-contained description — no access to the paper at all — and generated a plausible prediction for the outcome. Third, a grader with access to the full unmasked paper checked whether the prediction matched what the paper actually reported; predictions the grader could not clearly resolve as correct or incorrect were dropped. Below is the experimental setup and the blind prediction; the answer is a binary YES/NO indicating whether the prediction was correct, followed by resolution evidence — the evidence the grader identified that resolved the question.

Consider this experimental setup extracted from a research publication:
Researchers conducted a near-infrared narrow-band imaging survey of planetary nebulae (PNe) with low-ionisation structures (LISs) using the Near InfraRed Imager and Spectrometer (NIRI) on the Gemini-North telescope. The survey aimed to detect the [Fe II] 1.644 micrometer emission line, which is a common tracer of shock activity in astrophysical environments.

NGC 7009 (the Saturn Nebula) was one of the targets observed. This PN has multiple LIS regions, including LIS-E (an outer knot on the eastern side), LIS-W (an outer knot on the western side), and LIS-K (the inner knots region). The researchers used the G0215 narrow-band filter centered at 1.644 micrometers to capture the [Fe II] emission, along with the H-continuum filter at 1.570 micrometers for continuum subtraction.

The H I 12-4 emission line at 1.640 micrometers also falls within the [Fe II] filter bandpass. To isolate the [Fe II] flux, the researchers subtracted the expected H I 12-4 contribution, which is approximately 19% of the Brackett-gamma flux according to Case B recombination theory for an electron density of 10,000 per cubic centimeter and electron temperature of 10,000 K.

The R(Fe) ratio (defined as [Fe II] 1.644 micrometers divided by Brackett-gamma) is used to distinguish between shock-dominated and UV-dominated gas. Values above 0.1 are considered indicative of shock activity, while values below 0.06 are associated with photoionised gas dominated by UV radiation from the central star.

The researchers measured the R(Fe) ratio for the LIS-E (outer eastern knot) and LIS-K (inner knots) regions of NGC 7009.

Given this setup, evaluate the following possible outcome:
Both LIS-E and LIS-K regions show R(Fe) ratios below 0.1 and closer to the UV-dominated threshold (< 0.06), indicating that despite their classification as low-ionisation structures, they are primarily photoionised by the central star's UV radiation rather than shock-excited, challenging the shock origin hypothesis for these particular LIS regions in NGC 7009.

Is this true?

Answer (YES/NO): NO